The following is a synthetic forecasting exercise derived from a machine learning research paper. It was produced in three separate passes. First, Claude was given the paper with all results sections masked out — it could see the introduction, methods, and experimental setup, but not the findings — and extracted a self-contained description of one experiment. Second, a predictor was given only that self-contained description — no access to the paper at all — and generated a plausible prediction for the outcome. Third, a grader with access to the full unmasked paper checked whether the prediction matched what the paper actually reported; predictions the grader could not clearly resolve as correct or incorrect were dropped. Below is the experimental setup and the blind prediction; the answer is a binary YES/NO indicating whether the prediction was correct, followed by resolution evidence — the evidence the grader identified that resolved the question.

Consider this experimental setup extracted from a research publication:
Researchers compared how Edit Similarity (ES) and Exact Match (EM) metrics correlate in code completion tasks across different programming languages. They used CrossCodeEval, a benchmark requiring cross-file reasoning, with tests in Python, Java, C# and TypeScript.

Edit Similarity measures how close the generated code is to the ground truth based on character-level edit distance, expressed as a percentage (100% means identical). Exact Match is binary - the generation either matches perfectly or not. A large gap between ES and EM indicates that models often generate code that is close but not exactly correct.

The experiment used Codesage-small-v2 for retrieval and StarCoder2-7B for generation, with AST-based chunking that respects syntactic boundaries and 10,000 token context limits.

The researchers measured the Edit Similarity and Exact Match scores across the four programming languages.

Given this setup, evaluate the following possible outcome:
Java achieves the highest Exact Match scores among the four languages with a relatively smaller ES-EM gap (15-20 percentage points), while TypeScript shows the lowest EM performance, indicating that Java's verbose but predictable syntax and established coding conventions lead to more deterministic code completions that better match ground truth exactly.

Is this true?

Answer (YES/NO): NO